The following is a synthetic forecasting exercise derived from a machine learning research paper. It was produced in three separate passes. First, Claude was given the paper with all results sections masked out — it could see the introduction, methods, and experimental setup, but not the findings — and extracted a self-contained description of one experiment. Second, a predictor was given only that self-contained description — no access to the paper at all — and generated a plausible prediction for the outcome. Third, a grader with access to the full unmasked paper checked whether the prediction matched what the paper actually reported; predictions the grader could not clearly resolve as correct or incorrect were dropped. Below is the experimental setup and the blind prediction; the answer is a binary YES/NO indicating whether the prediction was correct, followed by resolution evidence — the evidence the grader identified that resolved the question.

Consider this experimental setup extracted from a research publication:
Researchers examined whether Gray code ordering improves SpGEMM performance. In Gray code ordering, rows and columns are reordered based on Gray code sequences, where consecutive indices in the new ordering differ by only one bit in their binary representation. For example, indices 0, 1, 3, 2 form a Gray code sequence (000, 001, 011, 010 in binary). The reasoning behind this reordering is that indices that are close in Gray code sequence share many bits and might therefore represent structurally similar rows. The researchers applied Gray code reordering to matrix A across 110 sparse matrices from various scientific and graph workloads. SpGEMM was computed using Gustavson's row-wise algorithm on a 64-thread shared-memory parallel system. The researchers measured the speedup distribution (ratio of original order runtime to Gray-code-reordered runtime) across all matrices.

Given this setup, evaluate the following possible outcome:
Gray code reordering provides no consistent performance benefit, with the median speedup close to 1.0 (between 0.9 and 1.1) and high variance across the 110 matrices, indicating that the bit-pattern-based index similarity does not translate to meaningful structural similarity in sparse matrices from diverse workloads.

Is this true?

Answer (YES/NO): NO